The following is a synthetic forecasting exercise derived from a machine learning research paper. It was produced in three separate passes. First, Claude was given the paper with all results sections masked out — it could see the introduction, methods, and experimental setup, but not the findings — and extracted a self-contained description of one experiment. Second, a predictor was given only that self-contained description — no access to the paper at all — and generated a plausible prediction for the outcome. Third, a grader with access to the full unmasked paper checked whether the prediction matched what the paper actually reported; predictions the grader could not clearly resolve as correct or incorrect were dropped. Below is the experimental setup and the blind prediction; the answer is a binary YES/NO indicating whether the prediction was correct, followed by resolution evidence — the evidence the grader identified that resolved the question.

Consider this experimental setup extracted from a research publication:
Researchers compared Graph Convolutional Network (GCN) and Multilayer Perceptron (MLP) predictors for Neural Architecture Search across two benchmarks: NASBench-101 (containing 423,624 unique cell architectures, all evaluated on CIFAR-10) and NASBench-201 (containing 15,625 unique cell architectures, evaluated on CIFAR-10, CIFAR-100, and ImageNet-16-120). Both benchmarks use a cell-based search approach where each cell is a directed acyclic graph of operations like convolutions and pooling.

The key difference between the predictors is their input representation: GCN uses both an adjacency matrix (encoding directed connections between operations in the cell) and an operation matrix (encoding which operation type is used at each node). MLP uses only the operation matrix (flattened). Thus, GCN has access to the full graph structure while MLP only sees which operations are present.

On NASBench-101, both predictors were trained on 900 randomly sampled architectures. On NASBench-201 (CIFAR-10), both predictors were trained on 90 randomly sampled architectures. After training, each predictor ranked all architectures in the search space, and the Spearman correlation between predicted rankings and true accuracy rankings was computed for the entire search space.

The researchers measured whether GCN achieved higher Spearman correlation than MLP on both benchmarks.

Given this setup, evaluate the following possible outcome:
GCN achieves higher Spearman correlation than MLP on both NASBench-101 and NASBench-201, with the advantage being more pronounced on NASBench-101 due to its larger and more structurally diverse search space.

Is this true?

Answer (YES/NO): NO